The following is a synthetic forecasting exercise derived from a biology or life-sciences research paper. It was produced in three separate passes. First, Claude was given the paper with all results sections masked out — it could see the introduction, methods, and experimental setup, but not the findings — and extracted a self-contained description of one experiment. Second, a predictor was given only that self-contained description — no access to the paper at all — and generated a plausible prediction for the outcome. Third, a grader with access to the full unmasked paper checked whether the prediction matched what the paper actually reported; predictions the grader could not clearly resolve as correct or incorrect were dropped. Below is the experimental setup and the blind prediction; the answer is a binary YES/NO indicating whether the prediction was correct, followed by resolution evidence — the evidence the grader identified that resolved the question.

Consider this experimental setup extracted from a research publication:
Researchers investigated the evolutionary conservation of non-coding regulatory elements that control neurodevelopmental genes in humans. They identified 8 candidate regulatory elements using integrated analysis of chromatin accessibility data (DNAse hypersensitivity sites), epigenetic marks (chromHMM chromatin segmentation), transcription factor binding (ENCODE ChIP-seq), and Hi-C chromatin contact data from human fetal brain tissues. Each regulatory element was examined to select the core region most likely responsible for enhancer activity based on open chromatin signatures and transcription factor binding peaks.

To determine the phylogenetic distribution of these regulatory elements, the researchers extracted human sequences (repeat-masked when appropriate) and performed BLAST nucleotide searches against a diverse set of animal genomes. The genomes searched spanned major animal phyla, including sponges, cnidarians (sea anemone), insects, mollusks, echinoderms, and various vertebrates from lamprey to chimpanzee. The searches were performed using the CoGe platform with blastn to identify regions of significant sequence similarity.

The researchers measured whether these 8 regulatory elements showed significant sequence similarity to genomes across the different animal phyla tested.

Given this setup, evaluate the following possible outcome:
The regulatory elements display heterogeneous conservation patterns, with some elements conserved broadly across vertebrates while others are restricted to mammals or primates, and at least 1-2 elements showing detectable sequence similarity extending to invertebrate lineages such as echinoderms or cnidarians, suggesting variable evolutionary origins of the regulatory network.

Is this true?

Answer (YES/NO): NO